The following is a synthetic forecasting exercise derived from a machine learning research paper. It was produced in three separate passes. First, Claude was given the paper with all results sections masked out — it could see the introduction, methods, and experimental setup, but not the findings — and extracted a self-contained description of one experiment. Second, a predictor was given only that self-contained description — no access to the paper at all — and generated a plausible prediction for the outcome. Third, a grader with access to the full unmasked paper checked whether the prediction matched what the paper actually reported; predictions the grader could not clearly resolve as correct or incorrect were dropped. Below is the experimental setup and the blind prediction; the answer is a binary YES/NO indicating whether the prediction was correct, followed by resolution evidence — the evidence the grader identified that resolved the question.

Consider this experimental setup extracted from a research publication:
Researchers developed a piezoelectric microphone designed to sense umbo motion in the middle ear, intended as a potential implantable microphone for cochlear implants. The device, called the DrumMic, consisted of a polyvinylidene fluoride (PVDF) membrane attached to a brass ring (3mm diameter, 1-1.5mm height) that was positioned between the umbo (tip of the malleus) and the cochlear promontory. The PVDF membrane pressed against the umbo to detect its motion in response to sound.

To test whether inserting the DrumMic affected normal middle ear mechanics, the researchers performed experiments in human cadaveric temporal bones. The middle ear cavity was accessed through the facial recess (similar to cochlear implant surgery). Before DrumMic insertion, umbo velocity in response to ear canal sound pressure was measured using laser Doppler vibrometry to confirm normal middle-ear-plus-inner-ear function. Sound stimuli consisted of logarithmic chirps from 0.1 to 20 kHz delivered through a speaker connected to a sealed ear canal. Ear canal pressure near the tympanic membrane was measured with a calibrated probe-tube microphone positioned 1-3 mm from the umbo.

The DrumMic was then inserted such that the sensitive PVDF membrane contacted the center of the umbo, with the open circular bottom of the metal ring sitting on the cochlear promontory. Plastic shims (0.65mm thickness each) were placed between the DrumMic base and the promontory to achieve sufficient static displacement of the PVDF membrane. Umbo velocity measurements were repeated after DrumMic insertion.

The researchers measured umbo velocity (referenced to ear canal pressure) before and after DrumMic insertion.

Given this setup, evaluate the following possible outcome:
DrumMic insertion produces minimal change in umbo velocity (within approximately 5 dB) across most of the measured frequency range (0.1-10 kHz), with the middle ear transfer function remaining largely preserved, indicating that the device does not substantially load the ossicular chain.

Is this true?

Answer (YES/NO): NO